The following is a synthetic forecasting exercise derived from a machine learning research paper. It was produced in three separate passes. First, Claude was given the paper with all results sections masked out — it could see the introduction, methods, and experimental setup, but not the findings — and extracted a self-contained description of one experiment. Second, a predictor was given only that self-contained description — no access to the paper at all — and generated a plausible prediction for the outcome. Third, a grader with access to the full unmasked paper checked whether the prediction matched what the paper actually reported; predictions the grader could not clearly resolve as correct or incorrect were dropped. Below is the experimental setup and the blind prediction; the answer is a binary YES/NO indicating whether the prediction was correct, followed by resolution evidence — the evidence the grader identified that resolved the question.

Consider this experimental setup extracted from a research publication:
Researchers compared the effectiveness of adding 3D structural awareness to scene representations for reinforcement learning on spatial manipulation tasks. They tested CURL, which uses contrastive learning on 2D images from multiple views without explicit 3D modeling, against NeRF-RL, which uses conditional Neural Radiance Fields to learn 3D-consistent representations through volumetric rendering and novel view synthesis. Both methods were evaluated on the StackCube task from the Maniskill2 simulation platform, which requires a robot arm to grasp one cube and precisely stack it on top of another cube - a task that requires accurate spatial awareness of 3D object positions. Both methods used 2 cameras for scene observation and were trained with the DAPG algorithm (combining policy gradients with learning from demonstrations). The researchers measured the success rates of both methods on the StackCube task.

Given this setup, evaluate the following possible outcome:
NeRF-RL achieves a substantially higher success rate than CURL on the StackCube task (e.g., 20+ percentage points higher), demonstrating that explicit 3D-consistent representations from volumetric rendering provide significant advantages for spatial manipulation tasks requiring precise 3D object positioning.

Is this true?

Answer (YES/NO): NO